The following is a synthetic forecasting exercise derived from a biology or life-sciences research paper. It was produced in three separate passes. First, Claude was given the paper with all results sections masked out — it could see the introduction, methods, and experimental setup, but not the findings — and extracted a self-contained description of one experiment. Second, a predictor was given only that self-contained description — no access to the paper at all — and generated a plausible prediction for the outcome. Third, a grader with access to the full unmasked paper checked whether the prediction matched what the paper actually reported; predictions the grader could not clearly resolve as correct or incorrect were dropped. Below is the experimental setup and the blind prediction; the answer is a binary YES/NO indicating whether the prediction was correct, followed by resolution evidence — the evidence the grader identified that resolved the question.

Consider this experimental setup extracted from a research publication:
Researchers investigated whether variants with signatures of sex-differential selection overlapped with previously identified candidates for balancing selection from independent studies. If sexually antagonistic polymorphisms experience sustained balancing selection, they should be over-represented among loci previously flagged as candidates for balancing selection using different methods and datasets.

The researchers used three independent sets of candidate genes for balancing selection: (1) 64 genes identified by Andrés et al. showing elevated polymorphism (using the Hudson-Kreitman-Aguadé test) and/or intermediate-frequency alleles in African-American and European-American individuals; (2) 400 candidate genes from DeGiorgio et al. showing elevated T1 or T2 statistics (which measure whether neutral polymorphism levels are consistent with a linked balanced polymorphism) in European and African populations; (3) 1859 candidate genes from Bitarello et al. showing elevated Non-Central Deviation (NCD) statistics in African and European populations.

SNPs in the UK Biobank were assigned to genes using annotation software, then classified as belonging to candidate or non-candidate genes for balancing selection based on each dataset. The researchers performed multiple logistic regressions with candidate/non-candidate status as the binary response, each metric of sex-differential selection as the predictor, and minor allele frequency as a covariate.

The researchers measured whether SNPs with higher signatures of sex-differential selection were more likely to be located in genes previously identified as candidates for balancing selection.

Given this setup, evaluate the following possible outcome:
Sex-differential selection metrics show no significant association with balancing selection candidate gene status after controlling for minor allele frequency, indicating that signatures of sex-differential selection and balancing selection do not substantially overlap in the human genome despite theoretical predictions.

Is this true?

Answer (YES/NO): YES